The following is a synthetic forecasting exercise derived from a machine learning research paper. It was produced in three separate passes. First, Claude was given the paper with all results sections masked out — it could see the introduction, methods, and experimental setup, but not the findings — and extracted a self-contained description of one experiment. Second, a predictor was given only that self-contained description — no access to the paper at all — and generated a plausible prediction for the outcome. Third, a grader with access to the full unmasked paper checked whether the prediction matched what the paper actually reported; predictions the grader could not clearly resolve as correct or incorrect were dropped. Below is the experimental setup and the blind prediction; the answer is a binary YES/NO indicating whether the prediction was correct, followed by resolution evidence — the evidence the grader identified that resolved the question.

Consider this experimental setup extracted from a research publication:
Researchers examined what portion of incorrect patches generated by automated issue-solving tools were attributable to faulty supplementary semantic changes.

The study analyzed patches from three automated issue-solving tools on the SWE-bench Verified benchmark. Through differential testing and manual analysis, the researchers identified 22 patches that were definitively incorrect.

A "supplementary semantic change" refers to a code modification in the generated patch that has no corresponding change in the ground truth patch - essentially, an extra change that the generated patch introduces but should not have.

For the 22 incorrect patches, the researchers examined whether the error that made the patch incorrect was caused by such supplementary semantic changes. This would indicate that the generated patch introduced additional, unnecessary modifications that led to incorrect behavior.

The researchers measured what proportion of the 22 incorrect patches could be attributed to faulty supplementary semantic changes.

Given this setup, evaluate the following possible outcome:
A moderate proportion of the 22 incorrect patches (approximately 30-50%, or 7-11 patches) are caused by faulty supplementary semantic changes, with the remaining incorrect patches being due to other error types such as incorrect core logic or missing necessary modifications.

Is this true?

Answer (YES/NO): YES